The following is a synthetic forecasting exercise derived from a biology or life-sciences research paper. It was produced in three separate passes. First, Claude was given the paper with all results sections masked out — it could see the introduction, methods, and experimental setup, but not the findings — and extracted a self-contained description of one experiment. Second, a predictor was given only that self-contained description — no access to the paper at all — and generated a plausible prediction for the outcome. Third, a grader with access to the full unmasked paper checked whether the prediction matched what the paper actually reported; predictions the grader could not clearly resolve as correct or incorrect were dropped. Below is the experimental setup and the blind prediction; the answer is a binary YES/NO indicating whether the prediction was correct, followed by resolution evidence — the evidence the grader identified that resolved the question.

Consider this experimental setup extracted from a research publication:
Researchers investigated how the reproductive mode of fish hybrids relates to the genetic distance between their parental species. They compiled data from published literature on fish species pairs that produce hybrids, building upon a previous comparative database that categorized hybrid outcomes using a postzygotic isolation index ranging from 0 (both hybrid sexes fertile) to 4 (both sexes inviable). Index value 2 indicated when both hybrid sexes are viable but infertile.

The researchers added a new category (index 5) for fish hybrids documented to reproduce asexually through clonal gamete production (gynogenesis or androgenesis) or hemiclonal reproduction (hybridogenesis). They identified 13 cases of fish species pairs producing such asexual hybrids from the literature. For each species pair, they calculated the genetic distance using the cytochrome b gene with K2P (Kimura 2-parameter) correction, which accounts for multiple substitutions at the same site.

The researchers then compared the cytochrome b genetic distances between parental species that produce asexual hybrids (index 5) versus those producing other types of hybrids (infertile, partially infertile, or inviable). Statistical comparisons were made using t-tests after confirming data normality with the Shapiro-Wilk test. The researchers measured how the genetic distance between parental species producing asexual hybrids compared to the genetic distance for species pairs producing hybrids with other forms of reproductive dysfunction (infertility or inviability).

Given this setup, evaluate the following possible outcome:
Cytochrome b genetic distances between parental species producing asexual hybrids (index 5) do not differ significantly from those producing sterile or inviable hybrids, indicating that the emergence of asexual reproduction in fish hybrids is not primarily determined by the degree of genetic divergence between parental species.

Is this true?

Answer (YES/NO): NO